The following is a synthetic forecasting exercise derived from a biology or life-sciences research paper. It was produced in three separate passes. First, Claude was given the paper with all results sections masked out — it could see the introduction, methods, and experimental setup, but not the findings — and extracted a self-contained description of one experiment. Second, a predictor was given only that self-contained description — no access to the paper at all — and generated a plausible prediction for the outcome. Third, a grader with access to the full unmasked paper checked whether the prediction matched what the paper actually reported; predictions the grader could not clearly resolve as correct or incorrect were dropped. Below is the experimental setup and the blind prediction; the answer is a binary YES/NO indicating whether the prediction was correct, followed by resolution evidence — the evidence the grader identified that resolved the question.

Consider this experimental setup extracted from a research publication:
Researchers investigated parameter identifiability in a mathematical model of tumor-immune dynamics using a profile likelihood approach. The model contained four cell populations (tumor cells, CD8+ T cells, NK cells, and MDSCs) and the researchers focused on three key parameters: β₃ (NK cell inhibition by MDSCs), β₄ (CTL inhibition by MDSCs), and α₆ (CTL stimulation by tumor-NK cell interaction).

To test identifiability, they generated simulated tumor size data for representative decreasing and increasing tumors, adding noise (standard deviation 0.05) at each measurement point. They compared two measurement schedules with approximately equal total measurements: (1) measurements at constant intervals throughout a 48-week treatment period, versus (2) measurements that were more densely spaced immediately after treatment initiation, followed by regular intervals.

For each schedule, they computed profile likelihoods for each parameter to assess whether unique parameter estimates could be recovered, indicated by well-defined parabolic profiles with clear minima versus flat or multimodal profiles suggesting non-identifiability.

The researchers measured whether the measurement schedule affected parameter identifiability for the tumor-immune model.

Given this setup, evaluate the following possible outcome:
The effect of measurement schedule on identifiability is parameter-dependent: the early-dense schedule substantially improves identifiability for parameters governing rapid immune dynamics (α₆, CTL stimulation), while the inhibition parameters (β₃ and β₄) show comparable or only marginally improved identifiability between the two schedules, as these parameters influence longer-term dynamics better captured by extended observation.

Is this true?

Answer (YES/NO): YES